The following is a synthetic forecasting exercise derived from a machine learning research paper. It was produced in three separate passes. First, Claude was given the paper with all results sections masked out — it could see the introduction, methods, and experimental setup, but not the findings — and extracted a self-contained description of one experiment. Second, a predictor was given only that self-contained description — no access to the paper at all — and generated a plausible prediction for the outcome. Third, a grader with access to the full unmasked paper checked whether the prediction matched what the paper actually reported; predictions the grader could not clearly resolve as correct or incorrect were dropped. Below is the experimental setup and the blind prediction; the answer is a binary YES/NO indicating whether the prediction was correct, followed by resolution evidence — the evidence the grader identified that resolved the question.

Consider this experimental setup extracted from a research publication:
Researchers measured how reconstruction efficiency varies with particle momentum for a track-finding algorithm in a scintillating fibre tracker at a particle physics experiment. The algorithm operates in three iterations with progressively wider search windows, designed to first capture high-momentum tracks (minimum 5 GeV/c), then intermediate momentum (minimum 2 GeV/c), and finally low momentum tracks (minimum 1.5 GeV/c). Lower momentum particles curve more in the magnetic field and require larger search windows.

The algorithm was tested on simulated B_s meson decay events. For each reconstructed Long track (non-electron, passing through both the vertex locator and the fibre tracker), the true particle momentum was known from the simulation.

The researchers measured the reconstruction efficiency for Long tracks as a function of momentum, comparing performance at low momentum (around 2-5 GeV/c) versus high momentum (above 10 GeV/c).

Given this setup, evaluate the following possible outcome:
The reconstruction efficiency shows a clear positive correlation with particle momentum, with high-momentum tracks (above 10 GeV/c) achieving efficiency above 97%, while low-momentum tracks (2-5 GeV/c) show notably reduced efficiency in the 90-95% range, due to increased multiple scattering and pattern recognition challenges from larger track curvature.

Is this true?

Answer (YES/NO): NO